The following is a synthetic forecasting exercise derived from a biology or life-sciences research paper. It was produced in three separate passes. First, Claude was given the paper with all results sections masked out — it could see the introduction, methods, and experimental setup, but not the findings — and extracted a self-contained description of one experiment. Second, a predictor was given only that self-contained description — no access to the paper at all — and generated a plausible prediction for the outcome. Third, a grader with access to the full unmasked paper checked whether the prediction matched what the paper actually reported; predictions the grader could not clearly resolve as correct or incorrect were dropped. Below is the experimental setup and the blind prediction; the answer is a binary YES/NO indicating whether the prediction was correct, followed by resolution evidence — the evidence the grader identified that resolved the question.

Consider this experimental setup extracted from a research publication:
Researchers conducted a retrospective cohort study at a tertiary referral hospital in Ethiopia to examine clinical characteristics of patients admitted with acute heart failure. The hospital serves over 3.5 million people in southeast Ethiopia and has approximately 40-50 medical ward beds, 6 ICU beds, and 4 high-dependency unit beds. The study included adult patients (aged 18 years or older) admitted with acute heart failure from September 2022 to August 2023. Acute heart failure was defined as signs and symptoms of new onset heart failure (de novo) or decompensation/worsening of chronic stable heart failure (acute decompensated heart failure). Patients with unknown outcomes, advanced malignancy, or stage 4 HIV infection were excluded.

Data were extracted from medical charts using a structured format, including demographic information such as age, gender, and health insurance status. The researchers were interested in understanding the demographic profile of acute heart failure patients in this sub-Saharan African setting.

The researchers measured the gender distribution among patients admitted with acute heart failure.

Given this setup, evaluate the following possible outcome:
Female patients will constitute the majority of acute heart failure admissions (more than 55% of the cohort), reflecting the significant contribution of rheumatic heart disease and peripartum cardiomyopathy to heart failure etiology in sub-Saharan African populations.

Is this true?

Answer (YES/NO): NO